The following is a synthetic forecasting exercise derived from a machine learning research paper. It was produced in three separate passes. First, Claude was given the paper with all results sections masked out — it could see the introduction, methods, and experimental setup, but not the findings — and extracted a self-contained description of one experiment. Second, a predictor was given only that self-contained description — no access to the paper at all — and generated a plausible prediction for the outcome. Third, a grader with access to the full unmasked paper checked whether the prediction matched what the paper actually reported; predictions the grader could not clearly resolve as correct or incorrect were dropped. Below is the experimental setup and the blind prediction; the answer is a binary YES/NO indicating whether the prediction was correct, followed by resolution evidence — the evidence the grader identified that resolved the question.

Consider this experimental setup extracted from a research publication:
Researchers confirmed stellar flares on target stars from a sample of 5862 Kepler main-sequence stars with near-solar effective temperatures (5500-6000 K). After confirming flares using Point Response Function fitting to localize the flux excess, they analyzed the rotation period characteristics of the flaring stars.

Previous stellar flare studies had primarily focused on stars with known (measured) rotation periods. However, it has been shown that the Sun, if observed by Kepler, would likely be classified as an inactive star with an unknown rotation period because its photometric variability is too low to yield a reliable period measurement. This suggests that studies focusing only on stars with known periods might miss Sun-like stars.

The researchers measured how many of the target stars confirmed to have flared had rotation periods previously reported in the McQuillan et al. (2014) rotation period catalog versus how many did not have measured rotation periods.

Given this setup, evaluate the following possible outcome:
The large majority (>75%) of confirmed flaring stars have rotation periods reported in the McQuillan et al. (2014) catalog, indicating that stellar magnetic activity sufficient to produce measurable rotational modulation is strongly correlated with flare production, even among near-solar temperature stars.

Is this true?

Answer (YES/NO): NO